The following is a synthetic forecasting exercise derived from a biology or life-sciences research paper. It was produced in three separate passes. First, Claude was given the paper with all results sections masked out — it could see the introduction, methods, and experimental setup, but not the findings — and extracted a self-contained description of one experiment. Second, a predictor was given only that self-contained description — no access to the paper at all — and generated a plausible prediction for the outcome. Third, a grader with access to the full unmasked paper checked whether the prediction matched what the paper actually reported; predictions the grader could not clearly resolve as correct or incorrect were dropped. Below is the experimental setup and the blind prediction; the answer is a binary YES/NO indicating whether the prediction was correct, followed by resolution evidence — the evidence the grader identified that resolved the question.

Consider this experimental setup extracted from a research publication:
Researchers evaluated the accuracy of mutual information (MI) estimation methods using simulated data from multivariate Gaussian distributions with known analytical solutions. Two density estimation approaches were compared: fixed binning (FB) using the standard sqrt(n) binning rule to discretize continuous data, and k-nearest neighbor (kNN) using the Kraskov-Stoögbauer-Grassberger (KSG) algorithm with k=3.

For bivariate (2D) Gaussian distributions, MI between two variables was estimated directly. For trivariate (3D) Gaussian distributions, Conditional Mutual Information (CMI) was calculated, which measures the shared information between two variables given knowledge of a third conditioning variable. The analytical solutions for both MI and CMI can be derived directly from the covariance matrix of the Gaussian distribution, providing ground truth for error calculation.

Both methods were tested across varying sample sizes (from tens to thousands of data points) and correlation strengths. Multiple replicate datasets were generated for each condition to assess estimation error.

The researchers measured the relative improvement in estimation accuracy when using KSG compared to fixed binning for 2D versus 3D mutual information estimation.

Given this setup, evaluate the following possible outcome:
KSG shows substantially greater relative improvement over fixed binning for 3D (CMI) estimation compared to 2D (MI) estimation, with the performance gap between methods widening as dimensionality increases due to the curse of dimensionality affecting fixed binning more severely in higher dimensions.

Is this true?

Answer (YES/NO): YES